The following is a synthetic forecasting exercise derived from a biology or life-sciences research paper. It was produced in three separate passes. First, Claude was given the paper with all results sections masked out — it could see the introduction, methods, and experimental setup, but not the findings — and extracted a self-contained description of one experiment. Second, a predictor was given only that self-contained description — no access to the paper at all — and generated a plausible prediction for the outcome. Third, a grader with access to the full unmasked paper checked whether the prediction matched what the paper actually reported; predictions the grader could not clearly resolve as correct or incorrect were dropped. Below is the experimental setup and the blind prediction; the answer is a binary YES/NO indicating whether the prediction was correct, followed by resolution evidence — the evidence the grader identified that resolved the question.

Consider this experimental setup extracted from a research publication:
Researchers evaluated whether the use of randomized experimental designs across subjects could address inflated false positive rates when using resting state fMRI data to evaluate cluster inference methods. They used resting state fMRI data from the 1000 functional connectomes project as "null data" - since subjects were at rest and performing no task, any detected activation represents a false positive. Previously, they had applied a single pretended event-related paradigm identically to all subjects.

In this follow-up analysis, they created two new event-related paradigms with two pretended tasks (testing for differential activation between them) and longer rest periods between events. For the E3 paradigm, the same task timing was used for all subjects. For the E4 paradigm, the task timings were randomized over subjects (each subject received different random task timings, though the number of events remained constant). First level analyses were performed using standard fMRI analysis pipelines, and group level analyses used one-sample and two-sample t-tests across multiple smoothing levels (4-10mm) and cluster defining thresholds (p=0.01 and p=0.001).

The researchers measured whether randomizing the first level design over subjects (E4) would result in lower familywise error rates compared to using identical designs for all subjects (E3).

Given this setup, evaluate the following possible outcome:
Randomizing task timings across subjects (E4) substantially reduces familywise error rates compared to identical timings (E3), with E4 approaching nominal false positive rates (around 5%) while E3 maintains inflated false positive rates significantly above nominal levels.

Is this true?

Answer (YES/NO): NO